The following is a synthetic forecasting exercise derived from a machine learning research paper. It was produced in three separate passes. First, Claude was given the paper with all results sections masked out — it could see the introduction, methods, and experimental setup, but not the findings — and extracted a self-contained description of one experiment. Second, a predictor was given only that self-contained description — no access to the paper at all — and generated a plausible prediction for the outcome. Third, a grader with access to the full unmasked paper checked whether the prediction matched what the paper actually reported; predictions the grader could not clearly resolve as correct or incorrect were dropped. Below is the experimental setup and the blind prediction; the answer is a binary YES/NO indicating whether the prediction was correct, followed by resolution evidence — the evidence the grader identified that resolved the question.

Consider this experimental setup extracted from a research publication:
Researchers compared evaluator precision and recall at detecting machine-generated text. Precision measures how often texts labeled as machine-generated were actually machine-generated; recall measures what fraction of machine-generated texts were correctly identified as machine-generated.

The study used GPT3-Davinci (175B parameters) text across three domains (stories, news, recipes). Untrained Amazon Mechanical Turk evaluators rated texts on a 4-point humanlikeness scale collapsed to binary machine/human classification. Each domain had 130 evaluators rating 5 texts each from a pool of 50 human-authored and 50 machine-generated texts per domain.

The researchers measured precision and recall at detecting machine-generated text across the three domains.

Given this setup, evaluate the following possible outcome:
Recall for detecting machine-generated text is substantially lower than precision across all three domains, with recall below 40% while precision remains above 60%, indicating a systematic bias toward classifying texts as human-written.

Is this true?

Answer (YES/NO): NO